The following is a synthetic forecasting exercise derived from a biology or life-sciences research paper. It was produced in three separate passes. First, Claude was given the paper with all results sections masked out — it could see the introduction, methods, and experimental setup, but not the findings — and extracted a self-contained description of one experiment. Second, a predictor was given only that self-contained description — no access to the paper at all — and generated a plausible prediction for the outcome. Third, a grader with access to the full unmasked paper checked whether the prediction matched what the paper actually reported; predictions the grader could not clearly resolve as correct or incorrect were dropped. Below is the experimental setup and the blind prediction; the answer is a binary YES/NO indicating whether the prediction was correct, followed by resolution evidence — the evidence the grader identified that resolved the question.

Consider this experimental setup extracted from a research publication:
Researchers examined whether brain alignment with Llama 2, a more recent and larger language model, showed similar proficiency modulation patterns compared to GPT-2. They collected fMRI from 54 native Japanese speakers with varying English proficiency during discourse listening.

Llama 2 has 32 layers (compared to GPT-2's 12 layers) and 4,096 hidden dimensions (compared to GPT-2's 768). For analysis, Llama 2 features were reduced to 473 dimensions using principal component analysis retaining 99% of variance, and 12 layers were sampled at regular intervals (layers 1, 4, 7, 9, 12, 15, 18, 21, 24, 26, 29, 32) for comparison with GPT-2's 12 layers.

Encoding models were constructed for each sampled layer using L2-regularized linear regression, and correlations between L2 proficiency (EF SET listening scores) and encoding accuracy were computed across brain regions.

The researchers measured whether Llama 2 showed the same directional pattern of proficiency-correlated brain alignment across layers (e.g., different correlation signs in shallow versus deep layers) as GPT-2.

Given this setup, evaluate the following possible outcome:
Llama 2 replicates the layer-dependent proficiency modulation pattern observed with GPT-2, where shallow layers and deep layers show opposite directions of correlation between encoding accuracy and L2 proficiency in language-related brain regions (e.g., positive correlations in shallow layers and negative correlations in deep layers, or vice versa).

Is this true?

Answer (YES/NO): NO